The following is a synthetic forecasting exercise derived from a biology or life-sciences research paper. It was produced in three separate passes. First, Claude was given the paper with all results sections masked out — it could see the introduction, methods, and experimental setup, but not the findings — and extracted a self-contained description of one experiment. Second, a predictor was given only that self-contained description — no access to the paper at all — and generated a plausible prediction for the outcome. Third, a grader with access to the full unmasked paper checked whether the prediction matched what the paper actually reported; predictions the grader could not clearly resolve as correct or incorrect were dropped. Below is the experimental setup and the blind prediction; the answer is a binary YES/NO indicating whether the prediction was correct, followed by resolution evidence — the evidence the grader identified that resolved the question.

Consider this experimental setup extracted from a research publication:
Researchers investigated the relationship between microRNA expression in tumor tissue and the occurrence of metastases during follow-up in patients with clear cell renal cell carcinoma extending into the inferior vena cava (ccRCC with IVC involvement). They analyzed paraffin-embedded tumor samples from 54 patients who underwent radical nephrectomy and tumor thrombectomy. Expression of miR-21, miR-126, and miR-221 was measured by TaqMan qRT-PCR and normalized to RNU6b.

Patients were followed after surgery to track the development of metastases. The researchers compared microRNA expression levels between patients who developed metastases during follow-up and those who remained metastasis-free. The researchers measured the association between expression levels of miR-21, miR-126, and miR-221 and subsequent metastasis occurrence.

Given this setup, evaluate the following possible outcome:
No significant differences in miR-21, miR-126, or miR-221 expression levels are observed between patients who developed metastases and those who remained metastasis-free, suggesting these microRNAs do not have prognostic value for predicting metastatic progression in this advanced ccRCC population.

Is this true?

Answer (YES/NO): NO